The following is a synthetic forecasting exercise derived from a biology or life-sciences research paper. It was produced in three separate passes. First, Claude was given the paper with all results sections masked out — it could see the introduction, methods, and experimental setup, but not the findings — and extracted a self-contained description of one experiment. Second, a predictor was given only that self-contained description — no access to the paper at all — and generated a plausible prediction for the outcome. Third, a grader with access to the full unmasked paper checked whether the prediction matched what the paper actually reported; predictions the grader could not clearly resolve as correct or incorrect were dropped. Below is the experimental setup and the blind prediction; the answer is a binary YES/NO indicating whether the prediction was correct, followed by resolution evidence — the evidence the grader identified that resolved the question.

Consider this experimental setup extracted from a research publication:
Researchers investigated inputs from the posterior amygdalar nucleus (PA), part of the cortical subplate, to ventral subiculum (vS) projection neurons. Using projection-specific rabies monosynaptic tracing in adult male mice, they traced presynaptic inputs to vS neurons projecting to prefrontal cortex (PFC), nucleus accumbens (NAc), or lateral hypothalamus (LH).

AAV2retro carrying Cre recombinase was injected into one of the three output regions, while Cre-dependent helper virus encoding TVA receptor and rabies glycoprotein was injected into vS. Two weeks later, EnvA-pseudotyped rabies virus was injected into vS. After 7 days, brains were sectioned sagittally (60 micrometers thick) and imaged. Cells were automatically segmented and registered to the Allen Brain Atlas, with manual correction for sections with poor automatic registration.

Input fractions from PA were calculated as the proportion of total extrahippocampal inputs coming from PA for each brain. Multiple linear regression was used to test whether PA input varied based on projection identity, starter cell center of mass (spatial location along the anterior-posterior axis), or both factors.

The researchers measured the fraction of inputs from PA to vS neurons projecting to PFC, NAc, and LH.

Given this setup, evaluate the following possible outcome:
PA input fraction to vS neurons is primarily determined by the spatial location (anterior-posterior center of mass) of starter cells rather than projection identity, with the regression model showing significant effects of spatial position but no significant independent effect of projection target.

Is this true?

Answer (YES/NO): NO